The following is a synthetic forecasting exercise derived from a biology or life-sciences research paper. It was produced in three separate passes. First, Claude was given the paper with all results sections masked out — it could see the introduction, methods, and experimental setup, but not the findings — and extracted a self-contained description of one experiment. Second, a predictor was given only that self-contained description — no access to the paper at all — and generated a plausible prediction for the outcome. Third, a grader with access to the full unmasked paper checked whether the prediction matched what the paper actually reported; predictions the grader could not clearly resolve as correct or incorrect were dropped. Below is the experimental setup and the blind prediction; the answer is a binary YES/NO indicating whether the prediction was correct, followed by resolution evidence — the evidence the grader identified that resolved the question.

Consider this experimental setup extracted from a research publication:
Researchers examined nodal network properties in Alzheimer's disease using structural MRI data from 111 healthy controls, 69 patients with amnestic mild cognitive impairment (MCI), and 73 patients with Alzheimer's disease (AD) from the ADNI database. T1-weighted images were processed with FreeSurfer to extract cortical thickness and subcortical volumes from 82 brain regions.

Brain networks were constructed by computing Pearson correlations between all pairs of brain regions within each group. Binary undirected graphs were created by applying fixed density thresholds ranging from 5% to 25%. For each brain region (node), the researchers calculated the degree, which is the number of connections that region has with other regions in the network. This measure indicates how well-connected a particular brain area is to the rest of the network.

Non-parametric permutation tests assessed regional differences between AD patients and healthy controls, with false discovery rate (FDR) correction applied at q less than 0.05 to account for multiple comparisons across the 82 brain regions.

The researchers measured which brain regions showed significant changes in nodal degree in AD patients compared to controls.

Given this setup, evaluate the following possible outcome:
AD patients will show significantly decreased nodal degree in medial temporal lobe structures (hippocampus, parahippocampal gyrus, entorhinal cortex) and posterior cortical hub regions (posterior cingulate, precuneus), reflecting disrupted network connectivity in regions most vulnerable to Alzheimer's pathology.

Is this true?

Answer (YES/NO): NO